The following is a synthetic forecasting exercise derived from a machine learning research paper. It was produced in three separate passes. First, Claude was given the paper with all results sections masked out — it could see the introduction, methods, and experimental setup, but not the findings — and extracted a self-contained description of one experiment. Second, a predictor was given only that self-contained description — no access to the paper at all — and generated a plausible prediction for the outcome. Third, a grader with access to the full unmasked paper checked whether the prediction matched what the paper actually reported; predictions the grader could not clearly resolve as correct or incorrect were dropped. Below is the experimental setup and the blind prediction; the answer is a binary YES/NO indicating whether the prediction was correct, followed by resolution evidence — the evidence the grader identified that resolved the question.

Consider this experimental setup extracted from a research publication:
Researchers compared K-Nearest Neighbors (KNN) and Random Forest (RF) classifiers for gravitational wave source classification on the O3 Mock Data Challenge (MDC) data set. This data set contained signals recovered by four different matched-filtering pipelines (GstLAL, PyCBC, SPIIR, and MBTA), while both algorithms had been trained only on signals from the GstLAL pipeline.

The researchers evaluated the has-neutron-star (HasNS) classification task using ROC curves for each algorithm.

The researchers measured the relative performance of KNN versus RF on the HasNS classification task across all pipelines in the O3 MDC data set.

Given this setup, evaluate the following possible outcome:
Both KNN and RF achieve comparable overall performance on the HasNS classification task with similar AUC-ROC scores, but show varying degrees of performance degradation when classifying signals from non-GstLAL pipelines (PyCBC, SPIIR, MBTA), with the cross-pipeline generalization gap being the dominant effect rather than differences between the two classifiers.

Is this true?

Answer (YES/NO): NO